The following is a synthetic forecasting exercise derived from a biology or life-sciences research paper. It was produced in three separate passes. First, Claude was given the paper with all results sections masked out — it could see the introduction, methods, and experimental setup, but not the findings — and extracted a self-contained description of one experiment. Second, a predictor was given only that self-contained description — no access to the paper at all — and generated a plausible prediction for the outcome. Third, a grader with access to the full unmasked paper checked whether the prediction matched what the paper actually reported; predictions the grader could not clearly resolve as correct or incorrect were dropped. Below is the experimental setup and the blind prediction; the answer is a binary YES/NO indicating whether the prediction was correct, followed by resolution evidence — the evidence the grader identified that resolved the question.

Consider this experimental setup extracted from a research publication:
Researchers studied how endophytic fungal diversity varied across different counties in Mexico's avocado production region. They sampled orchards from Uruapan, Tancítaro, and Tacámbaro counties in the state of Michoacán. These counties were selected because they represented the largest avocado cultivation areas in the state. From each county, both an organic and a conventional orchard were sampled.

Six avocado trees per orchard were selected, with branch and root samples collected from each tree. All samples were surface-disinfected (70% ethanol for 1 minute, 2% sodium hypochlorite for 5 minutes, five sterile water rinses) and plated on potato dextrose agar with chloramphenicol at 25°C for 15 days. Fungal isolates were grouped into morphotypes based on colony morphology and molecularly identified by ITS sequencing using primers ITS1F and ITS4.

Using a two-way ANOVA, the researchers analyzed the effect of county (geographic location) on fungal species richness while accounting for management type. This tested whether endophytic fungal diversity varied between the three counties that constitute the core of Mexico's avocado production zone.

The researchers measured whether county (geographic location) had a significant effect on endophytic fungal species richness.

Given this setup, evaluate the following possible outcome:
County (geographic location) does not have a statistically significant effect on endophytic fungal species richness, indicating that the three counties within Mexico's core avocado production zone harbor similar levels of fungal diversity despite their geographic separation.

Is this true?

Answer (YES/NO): YES